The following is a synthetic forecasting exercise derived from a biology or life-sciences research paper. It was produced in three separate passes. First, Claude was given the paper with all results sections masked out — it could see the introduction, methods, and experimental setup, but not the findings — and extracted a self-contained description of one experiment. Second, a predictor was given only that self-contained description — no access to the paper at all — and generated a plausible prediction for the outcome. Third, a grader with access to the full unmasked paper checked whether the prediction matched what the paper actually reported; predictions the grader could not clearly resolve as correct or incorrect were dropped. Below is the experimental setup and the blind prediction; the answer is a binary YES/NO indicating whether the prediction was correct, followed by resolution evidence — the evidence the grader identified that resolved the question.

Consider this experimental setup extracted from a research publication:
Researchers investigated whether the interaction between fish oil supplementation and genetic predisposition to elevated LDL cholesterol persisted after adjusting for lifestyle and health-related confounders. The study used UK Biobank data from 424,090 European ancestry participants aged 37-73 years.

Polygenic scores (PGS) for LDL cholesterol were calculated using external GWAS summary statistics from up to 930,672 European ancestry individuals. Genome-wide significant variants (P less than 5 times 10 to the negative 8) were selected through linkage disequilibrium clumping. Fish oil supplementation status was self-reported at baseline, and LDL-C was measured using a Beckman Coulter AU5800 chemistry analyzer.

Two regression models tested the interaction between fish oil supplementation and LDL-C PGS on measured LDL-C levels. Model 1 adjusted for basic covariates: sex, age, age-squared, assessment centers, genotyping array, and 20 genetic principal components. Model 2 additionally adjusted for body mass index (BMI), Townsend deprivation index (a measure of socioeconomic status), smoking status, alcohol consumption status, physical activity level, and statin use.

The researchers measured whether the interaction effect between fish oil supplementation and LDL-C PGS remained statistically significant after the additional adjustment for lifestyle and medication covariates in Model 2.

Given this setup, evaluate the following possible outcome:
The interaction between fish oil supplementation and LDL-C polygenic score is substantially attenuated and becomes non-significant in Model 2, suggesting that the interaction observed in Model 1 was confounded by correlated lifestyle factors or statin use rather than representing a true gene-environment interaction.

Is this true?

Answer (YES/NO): NO